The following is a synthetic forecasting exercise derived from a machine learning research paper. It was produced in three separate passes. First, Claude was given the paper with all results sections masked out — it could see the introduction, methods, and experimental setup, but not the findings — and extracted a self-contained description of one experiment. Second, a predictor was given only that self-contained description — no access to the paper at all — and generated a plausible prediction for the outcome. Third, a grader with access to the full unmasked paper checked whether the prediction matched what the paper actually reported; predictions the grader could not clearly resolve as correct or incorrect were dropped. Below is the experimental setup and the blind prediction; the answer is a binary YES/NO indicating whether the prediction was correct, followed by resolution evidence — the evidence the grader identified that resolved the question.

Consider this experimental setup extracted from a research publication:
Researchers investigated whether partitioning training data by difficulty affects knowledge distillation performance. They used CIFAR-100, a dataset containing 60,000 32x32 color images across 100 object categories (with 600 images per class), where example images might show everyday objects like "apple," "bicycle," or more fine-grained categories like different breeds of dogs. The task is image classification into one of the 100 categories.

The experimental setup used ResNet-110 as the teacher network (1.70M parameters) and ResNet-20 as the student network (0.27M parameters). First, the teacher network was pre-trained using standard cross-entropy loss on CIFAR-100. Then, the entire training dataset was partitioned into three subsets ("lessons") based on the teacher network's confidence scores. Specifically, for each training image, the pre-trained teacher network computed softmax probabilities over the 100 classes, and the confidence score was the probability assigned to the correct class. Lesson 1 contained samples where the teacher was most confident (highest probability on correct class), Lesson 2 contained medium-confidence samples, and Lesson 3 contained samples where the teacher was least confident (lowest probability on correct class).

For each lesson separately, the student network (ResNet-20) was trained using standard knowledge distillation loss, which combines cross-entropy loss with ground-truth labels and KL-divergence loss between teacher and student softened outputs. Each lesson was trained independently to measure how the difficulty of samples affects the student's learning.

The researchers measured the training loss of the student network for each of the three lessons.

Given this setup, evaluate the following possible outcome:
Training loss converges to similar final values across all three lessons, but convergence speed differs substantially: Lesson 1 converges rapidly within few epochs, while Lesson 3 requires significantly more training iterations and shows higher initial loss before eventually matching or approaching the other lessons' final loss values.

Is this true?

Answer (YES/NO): NO